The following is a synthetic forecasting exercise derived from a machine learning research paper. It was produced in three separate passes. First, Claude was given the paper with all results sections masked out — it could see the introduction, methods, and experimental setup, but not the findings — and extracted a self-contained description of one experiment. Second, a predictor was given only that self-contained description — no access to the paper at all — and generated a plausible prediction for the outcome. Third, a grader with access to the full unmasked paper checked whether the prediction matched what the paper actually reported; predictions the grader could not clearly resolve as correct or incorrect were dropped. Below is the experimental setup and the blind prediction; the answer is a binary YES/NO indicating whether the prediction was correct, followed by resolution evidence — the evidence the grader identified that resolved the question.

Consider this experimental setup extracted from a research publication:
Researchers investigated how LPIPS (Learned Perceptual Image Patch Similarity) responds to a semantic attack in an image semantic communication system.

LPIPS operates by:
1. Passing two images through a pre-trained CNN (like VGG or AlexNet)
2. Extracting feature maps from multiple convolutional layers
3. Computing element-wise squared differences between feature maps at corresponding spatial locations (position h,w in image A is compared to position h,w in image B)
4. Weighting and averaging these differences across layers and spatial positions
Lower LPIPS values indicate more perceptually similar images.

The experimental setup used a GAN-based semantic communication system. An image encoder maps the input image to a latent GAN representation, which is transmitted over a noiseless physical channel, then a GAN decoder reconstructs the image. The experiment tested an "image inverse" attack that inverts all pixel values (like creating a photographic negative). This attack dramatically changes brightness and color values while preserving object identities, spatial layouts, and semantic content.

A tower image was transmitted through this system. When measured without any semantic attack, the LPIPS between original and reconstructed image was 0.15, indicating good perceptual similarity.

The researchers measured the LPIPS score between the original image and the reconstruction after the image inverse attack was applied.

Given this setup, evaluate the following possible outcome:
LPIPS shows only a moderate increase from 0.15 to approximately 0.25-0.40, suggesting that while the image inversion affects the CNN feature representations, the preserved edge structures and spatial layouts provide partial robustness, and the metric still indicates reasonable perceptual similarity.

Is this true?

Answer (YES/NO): NO